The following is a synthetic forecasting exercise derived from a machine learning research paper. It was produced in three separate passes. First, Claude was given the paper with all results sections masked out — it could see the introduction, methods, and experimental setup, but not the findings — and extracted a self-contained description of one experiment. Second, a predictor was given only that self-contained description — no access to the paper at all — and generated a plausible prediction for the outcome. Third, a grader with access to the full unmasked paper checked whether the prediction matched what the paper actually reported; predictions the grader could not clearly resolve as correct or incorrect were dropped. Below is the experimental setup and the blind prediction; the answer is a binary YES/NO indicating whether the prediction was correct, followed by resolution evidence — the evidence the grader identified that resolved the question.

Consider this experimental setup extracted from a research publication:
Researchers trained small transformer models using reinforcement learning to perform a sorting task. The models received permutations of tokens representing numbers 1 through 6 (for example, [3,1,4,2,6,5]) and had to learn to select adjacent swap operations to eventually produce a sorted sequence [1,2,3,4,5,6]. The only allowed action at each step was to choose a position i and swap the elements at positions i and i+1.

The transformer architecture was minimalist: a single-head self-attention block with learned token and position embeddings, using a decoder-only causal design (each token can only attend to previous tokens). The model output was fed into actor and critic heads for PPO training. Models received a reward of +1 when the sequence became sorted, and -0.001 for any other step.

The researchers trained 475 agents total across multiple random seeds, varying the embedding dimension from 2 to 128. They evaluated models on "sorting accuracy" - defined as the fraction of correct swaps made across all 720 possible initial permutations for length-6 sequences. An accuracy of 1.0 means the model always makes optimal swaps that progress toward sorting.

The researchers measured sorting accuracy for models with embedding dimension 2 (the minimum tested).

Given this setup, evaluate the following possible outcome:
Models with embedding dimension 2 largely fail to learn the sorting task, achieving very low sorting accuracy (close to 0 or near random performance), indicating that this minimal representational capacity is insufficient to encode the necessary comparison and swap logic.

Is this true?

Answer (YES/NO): NO